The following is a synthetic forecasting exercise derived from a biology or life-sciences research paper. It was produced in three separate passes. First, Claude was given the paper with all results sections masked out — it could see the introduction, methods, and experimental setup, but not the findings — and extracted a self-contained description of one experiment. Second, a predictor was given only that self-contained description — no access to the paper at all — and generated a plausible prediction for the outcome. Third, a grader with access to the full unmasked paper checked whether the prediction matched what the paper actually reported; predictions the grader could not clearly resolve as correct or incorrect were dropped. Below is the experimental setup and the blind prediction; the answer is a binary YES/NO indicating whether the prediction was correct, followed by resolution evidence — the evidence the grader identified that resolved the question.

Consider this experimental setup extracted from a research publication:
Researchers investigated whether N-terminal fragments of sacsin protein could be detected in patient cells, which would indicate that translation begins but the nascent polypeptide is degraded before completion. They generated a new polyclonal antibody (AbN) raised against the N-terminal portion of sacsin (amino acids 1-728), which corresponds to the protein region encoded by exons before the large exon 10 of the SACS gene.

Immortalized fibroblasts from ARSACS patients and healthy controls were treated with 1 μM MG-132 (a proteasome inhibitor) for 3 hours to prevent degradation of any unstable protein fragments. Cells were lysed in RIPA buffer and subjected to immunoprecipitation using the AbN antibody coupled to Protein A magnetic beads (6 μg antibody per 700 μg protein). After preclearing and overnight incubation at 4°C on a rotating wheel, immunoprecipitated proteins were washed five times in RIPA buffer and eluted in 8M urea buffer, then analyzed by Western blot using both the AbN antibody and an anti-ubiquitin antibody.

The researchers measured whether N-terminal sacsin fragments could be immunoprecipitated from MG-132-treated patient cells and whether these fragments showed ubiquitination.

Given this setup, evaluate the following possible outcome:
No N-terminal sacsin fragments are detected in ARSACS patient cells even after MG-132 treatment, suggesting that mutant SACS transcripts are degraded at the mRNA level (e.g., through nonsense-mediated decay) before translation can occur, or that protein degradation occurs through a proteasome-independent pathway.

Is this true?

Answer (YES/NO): NO